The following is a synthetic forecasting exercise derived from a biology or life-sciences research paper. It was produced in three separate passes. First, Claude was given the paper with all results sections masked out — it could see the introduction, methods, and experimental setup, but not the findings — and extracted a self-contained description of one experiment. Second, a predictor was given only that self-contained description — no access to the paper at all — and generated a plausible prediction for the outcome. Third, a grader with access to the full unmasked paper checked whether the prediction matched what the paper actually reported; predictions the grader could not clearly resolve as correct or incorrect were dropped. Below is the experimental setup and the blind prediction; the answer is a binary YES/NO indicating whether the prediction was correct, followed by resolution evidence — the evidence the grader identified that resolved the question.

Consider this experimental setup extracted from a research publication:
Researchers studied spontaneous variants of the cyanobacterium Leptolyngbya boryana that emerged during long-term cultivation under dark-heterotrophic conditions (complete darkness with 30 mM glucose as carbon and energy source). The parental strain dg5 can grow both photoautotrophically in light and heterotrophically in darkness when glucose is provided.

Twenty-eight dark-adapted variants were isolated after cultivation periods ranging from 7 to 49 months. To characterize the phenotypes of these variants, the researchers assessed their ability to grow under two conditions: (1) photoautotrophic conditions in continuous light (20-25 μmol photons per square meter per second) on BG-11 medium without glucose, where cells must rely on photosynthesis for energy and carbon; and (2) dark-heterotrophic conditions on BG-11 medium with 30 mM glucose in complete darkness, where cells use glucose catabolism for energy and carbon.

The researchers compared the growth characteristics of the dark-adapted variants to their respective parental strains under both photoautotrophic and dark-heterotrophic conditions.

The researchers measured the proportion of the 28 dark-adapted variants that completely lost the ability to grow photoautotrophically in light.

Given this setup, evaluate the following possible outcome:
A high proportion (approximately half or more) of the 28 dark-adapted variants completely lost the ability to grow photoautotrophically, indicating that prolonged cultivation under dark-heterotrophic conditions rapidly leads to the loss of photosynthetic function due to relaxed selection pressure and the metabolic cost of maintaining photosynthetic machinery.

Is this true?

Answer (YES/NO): YES